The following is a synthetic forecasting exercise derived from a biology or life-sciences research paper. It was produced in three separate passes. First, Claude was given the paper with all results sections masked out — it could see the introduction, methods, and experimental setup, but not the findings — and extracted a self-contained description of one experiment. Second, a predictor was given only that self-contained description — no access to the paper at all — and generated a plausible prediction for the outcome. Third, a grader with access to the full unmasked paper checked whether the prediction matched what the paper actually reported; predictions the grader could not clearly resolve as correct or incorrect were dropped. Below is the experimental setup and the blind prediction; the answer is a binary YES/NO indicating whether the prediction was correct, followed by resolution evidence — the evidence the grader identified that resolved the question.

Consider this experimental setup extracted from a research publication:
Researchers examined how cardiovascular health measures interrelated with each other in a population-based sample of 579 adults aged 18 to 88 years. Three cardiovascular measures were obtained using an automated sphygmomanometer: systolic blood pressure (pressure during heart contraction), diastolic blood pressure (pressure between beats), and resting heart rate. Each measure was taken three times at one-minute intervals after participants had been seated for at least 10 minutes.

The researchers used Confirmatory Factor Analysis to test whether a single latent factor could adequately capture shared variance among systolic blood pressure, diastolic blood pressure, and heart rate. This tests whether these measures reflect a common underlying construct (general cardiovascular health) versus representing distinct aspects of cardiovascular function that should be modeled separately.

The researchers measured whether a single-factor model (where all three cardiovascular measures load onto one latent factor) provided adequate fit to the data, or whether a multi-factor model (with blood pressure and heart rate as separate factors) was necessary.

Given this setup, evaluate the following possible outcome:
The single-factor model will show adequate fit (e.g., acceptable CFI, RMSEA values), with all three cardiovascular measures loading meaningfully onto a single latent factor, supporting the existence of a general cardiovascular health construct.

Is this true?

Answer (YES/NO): NO